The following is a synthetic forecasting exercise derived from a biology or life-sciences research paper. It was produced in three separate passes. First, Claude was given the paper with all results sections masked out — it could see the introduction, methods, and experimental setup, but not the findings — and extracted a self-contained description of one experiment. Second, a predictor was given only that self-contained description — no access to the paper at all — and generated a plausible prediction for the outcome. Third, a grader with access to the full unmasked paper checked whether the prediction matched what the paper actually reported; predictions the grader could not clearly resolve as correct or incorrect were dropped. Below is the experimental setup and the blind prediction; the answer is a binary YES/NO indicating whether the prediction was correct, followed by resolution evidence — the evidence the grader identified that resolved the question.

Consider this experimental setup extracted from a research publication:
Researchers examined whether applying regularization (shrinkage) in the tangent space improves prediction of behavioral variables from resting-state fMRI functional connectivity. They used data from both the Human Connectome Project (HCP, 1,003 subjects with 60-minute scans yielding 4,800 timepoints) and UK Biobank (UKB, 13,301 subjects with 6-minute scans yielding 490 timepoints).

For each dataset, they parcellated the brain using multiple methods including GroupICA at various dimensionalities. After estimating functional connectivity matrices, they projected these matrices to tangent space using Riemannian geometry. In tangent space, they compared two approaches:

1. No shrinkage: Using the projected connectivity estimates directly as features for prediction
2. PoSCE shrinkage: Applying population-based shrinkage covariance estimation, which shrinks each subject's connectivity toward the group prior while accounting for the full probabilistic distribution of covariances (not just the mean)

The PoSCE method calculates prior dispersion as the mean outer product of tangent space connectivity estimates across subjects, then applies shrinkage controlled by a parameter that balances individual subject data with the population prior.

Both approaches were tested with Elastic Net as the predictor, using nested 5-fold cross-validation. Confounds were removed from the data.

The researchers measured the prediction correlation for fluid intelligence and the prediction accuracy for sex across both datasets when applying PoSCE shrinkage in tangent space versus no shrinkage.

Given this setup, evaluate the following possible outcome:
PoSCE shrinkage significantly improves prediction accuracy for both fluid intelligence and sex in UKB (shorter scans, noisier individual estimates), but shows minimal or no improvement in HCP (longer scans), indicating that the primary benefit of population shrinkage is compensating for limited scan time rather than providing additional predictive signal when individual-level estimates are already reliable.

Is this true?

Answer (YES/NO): NO